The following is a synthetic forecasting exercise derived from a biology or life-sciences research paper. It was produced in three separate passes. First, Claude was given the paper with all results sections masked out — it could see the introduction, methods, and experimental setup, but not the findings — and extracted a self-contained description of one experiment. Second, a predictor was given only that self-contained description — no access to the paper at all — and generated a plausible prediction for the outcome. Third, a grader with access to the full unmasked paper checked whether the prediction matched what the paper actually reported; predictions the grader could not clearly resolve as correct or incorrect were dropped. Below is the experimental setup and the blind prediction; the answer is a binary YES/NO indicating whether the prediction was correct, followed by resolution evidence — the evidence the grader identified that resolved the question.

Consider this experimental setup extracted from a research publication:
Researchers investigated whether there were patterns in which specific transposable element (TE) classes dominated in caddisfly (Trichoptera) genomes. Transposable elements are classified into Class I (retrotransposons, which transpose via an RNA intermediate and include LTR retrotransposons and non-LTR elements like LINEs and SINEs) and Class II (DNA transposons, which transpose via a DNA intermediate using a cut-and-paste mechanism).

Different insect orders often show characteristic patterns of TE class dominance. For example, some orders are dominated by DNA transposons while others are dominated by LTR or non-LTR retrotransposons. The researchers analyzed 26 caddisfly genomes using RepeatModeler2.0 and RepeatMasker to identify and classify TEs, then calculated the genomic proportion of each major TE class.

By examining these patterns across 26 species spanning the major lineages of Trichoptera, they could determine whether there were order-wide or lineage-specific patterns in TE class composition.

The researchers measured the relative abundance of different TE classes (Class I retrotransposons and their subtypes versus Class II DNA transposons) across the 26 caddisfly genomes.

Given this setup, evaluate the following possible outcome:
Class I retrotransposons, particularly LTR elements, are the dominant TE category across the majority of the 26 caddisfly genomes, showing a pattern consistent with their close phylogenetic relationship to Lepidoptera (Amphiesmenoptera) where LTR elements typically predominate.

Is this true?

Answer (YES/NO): NO